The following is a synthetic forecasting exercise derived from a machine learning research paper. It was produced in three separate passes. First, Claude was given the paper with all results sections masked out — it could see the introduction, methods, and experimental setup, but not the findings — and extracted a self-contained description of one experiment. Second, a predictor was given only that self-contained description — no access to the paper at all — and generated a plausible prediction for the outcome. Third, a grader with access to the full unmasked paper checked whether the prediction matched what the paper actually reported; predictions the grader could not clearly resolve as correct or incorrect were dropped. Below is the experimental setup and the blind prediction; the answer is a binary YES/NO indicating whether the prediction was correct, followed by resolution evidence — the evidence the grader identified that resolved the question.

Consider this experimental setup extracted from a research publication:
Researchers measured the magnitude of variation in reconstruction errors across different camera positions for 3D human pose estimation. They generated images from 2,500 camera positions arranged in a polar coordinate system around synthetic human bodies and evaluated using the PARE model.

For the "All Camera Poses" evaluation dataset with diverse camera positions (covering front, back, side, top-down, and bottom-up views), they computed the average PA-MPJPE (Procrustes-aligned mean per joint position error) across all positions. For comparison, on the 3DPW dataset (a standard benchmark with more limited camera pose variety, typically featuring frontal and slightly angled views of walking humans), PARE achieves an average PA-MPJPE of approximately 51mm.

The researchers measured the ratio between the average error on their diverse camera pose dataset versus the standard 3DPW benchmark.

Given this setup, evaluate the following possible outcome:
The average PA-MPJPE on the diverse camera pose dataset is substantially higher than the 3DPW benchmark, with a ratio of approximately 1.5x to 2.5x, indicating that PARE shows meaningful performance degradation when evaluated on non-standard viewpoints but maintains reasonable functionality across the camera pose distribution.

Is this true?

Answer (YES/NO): YES